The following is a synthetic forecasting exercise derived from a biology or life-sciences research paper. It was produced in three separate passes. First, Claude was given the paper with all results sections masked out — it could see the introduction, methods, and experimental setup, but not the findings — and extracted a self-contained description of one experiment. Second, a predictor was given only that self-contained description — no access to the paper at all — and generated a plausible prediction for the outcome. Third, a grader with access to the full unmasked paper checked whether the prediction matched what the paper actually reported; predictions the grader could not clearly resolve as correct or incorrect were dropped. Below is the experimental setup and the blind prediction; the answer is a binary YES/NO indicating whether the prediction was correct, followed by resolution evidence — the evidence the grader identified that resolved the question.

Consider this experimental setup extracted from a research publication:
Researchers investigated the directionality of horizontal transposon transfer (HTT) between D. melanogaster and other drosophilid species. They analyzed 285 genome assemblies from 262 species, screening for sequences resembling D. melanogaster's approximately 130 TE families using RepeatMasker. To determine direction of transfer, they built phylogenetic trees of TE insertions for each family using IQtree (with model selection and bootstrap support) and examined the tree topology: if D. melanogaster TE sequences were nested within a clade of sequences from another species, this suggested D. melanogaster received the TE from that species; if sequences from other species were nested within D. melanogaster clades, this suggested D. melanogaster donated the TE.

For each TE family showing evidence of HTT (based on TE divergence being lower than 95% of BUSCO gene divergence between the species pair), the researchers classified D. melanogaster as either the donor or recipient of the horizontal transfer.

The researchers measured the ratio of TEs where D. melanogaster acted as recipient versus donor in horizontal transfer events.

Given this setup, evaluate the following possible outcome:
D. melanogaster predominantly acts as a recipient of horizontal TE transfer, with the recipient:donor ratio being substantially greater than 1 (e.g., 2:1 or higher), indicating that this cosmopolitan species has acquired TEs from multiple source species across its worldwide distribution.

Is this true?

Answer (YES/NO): YES